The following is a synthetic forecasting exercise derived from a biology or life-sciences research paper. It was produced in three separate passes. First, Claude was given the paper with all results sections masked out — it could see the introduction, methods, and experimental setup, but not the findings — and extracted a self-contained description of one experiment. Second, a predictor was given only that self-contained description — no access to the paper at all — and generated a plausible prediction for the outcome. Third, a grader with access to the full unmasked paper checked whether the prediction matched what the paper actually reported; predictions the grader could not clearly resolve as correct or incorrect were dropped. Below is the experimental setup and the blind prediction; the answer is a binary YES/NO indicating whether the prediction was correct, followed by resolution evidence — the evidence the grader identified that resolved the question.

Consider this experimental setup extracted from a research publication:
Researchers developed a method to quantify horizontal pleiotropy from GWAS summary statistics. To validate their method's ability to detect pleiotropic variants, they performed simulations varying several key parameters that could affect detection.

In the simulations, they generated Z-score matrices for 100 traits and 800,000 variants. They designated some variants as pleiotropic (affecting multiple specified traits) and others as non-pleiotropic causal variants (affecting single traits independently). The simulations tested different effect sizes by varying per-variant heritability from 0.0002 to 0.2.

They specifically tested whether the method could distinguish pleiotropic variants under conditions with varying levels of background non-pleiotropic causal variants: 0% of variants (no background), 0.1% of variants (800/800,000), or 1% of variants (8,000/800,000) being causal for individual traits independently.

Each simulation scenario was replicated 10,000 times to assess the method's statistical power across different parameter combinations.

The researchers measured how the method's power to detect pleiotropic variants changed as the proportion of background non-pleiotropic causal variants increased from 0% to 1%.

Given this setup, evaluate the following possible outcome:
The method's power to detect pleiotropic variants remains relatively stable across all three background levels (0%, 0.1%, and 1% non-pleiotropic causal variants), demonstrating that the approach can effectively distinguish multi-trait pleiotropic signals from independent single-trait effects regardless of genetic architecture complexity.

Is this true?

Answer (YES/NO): NO